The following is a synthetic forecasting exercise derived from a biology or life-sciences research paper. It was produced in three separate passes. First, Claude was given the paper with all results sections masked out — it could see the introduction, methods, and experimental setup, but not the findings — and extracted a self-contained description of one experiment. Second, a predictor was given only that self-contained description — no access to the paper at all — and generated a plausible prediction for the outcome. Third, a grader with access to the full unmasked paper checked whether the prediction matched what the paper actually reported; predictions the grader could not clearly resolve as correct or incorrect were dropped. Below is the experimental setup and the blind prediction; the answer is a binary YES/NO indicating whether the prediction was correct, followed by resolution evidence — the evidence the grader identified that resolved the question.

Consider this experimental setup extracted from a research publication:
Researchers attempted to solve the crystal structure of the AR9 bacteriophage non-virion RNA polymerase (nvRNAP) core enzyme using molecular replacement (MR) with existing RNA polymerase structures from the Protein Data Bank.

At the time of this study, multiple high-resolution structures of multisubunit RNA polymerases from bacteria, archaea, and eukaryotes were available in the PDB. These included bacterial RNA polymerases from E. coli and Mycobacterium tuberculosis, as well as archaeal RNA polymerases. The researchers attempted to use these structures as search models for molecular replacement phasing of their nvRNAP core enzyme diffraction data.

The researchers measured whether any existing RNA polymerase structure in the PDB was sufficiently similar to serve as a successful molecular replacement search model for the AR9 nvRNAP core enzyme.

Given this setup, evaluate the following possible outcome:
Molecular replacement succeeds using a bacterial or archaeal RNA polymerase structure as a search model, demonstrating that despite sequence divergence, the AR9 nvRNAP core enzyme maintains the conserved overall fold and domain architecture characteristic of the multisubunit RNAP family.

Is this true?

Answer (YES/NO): NO